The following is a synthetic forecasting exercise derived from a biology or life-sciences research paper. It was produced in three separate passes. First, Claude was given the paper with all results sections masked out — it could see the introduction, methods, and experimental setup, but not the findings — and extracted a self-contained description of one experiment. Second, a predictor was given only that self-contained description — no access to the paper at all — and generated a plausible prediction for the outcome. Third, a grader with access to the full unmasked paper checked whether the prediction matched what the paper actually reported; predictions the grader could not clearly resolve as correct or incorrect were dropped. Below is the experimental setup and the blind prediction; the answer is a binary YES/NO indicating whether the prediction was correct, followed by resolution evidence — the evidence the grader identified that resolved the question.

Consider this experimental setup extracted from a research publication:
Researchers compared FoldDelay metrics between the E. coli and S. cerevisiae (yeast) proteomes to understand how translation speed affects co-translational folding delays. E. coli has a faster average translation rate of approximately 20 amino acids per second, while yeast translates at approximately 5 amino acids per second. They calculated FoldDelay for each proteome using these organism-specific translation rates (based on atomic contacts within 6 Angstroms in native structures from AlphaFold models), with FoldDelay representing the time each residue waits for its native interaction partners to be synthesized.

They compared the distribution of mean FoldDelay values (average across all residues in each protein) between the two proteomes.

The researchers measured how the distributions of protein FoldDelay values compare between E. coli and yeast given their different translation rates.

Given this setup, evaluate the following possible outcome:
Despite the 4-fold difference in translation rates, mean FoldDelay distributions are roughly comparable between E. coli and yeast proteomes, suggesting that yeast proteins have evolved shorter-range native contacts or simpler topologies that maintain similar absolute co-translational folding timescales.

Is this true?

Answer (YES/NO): NO